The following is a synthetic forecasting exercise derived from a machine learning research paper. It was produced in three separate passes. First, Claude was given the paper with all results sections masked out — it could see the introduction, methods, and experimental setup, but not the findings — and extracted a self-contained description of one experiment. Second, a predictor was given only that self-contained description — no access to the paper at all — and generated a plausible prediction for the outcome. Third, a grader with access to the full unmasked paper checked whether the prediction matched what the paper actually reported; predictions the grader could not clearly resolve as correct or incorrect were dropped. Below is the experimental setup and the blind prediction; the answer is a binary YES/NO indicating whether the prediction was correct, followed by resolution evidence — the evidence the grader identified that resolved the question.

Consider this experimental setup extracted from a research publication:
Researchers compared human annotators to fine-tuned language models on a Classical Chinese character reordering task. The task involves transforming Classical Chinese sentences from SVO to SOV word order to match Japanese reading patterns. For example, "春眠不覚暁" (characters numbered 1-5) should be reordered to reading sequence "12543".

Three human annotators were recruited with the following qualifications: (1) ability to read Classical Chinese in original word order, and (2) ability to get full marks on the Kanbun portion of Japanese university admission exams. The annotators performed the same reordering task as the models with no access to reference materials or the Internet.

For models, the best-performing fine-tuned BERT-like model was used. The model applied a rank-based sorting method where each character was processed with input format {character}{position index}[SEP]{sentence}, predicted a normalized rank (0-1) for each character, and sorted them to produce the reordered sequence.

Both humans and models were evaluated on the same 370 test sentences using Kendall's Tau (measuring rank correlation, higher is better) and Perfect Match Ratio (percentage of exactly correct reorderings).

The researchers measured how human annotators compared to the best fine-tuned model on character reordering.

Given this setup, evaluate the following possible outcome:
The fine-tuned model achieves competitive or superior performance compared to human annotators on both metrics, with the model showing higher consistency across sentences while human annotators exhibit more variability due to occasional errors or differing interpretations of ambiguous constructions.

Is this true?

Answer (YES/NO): NO